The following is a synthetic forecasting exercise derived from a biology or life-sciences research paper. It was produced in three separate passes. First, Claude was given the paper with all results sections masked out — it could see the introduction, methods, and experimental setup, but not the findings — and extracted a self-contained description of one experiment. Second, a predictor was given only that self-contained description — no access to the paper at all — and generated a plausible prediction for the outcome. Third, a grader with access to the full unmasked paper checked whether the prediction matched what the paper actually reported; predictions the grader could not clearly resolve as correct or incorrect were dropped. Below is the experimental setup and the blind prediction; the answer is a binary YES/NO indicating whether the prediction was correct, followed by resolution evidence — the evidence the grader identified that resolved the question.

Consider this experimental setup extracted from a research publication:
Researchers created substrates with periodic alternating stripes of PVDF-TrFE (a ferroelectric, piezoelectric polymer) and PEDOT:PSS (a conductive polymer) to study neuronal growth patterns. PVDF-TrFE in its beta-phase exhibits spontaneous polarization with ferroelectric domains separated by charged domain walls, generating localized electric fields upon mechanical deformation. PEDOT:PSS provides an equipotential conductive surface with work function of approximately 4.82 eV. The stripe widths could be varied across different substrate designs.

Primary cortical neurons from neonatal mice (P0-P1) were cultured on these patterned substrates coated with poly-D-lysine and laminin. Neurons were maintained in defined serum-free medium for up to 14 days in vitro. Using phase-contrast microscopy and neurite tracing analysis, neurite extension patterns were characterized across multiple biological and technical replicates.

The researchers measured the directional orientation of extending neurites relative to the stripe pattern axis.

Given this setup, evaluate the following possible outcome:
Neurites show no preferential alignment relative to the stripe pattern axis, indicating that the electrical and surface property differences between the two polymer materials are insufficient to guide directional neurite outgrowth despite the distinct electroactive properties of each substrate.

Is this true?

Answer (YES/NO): NO